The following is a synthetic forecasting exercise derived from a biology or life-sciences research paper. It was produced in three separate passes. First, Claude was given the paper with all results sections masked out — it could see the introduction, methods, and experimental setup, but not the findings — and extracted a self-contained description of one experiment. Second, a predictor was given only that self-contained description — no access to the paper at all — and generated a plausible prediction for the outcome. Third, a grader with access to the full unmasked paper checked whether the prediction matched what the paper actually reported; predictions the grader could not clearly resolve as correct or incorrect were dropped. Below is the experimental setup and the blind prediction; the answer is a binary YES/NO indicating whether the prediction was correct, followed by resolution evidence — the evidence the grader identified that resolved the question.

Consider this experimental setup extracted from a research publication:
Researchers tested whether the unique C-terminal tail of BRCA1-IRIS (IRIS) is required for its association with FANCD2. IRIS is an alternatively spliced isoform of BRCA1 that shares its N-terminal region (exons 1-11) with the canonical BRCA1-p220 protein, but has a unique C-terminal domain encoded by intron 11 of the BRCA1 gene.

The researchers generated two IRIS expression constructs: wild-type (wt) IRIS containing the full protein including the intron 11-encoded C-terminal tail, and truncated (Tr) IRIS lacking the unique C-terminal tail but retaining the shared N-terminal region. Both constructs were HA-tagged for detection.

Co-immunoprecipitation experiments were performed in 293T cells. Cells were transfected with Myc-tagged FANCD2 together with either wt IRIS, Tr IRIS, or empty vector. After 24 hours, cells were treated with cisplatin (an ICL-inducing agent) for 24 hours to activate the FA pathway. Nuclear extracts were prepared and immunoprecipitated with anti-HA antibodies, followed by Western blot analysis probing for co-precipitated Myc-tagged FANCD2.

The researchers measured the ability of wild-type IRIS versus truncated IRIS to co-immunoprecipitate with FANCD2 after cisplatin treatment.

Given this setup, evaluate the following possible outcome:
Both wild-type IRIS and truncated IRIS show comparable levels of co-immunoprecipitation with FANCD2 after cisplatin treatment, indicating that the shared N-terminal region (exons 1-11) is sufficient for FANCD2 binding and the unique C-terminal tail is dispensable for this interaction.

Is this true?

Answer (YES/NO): NO